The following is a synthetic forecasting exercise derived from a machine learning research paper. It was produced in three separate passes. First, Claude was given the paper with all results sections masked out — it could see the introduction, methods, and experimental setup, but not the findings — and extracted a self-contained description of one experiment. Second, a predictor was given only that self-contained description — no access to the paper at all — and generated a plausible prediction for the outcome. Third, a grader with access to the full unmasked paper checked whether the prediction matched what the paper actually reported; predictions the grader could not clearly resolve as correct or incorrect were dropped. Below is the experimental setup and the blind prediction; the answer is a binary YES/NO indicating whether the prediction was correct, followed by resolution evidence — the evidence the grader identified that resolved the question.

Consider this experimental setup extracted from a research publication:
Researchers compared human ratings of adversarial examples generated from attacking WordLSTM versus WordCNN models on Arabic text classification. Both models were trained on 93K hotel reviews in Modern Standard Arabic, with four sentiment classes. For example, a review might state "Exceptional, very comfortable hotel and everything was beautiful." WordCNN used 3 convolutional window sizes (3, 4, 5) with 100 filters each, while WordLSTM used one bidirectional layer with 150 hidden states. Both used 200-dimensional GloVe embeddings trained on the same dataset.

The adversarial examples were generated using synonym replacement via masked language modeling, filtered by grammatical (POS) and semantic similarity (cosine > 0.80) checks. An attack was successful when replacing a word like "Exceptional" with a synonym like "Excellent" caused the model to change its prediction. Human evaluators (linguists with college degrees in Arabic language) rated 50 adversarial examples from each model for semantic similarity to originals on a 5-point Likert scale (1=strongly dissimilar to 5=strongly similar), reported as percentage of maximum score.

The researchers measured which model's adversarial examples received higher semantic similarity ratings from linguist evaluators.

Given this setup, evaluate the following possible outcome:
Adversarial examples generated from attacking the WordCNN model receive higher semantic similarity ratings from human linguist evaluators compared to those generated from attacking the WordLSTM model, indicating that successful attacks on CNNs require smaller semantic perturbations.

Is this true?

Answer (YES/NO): YES